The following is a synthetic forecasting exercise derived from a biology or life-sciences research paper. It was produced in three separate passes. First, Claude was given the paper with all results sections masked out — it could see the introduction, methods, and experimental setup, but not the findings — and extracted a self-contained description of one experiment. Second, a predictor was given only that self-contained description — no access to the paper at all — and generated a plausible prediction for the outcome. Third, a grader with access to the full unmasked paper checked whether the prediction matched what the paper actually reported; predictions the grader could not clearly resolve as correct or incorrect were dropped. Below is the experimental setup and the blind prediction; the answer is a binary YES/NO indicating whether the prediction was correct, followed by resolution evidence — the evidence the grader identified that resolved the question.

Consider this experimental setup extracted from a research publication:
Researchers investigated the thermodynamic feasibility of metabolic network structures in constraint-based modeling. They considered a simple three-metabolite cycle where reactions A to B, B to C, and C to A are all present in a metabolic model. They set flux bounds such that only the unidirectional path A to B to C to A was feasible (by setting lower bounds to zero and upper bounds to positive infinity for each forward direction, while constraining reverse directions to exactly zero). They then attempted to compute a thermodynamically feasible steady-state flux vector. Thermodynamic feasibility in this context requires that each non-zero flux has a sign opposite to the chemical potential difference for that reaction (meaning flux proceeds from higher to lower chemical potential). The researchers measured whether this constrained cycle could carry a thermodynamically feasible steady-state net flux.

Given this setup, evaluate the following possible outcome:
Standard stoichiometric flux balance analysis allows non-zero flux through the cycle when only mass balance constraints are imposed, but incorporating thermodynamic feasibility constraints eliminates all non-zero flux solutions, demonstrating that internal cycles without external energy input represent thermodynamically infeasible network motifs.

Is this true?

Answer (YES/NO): NO